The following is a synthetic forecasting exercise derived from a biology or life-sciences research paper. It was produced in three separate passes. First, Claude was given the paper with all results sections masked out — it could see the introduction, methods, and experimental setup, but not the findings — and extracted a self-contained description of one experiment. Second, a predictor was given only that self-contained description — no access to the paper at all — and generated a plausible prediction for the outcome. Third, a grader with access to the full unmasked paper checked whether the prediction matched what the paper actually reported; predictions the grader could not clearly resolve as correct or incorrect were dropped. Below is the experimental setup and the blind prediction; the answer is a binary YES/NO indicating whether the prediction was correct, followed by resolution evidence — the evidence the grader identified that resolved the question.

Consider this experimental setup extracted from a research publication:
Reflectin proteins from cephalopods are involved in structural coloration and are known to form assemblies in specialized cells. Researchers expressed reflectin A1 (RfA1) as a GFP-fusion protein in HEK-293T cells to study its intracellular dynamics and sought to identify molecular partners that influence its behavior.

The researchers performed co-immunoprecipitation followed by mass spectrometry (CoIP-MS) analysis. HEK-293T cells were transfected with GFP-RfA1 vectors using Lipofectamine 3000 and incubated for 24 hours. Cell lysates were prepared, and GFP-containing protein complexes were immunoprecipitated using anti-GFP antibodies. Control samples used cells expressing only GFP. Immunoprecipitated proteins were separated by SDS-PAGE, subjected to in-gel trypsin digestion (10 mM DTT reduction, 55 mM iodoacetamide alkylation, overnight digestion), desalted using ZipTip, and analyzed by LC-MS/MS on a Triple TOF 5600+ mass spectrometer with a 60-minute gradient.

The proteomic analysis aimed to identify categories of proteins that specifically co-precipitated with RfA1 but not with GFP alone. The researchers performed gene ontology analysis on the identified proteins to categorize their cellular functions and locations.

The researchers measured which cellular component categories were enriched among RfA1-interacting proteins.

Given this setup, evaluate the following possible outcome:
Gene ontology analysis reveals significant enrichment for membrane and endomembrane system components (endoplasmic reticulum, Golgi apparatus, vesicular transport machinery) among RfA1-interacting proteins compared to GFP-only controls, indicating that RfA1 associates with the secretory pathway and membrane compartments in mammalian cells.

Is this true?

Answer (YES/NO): NO